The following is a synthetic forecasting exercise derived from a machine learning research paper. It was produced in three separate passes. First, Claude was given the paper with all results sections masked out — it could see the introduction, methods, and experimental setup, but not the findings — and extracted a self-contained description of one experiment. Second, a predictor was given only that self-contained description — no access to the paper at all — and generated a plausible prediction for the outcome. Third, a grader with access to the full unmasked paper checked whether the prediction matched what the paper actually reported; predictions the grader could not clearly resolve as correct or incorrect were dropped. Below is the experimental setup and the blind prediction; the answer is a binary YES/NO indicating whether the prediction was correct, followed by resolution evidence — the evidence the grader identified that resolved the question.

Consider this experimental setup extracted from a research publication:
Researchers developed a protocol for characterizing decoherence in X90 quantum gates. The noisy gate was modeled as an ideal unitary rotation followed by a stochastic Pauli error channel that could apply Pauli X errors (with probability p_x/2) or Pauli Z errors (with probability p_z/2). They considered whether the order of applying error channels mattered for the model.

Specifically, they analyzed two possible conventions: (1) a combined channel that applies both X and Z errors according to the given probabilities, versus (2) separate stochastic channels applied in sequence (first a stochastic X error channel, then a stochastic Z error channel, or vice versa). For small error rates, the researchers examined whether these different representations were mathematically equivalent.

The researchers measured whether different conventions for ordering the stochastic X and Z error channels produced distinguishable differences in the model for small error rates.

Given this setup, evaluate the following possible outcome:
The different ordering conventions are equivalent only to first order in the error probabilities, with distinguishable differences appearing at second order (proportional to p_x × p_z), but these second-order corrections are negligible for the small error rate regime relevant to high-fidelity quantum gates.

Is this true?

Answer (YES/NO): YES